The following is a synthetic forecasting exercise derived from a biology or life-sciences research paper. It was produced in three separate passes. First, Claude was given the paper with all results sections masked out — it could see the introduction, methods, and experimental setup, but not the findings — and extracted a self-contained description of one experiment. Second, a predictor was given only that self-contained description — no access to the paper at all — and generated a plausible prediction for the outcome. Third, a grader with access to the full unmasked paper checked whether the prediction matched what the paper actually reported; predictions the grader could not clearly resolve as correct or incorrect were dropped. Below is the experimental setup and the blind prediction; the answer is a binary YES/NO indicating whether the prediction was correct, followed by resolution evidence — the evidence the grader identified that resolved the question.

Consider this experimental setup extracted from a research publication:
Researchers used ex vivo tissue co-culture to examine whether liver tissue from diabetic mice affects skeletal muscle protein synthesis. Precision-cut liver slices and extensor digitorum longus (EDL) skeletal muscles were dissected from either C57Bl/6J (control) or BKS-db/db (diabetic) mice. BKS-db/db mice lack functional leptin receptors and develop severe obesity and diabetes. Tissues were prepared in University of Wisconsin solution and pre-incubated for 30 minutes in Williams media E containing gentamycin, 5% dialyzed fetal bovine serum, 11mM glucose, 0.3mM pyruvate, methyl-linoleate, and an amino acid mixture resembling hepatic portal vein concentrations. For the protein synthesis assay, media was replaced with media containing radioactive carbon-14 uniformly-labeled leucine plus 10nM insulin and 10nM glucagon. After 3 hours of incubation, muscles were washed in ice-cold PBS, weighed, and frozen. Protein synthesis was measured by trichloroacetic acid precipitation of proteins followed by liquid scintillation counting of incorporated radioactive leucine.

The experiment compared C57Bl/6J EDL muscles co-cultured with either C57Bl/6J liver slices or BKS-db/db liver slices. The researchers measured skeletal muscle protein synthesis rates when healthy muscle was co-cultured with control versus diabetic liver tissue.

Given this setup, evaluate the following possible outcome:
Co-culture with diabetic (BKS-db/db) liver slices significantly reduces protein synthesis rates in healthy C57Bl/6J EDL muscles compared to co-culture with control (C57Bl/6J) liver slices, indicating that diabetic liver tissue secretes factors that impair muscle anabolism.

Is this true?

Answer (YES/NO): NO